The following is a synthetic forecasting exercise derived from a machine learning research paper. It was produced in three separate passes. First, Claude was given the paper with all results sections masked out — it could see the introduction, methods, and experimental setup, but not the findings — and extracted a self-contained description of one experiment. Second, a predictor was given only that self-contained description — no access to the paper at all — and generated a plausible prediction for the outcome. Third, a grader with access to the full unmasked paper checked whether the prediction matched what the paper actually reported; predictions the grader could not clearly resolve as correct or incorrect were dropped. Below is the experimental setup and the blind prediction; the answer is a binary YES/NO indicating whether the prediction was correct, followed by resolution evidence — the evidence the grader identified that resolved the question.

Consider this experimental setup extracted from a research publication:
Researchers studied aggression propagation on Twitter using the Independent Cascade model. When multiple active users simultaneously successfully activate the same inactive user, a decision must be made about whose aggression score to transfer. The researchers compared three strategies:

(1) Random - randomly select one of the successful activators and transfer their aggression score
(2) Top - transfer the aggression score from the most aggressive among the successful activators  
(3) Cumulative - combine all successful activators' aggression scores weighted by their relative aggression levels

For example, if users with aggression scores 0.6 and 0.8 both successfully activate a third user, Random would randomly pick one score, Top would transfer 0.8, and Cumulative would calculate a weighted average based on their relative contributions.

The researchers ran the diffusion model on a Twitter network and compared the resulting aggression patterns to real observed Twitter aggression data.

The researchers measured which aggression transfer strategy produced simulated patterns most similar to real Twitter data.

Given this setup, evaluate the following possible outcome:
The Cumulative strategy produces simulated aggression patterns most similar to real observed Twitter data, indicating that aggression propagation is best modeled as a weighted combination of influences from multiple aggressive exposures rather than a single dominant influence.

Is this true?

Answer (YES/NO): YES